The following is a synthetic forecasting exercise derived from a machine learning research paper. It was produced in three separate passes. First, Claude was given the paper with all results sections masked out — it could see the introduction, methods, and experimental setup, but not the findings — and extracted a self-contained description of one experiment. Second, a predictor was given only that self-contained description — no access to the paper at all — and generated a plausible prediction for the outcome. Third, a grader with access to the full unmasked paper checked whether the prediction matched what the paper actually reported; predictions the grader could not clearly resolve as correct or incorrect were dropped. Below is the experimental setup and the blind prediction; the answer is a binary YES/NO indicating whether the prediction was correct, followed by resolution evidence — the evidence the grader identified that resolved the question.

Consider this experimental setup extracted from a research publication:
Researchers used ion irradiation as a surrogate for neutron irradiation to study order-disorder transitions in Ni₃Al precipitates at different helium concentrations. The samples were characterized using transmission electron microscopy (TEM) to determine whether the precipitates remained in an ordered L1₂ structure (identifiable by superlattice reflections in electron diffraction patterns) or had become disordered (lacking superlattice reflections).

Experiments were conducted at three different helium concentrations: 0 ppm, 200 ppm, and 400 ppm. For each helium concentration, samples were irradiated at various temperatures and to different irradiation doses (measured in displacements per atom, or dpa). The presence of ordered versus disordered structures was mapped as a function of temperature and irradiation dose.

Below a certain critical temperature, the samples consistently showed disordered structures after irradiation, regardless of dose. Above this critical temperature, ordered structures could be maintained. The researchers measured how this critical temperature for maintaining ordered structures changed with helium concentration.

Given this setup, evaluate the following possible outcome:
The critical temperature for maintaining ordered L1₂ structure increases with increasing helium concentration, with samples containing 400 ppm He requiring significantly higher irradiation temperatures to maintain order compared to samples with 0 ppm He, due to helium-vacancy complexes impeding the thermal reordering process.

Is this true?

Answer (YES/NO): NO